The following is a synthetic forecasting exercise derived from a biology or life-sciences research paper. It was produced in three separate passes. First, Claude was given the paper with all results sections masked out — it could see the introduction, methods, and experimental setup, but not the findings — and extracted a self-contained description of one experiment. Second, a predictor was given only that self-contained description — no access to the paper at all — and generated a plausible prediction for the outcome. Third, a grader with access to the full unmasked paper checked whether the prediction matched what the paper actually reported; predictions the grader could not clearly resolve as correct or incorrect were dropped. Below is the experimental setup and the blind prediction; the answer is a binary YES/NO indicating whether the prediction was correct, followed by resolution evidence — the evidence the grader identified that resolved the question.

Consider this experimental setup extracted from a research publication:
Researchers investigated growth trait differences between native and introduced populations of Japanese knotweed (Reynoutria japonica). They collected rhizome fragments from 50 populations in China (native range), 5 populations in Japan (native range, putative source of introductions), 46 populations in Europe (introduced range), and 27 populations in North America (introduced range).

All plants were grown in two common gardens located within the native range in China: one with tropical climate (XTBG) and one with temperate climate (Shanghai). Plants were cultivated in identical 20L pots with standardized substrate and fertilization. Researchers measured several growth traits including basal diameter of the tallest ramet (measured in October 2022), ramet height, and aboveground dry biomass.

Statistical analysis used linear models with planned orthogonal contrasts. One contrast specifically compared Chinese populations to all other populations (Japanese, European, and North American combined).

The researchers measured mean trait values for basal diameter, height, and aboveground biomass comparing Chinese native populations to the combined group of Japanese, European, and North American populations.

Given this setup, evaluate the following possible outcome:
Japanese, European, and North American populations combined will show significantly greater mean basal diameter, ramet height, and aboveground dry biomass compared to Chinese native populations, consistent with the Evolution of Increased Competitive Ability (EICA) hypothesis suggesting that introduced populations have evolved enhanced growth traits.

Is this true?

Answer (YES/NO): NO